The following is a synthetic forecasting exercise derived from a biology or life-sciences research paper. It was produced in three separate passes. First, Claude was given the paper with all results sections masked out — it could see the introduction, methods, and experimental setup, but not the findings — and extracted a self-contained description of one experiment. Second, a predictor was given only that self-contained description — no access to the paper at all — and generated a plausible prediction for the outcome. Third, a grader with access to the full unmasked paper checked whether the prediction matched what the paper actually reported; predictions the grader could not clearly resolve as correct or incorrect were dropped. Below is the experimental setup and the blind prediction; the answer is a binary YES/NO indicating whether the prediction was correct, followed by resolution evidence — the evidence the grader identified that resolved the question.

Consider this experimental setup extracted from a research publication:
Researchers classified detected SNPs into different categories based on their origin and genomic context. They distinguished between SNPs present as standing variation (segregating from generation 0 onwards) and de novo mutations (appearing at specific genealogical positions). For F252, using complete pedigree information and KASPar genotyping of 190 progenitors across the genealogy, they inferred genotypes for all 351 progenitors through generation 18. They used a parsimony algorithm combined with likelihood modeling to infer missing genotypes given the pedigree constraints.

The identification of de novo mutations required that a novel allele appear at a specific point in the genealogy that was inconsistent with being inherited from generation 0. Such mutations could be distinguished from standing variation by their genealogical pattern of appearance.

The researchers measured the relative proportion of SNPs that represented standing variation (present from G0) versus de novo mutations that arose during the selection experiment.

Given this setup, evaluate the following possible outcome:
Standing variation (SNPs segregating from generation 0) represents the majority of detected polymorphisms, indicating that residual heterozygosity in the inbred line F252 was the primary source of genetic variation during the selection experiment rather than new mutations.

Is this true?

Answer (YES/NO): YES